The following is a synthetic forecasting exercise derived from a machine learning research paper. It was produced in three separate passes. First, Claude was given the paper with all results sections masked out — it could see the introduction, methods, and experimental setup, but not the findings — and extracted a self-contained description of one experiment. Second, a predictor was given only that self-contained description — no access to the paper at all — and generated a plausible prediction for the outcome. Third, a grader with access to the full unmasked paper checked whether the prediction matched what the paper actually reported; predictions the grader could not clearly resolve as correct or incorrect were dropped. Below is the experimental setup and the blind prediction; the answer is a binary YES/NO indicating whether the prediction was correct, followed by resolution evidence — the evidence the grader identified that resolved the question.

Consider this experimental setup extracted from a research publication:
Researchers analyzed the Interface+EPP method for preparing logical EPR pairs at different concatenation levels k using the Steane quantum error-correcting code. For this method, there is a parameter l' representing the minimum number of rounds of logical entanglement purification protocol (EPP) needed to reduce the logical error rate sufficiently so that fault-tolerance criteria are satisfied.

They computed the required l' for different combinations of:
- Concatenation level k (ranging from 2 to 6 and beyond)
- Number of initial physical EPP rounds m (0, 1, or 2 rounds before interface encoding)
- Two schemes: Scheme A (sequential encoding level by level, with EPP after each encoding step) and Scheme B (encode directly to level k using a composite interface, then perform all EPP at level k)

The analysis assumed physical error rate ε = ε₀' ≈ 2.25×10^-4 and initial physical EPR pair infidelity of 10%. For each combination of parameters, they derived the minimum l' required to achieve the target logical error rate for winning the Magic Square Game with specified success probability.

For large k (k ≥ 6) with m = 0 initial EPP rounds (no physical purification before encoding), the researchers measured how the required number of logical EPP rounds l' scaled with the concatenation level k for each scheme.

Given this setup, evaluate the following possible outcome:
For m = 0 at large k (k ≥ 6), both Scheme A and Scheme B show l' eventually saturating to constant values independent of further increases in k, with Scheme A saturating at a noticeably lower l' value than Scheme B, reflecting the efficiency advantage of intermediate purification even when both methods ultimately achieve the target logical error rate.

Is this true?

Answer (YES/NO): NO